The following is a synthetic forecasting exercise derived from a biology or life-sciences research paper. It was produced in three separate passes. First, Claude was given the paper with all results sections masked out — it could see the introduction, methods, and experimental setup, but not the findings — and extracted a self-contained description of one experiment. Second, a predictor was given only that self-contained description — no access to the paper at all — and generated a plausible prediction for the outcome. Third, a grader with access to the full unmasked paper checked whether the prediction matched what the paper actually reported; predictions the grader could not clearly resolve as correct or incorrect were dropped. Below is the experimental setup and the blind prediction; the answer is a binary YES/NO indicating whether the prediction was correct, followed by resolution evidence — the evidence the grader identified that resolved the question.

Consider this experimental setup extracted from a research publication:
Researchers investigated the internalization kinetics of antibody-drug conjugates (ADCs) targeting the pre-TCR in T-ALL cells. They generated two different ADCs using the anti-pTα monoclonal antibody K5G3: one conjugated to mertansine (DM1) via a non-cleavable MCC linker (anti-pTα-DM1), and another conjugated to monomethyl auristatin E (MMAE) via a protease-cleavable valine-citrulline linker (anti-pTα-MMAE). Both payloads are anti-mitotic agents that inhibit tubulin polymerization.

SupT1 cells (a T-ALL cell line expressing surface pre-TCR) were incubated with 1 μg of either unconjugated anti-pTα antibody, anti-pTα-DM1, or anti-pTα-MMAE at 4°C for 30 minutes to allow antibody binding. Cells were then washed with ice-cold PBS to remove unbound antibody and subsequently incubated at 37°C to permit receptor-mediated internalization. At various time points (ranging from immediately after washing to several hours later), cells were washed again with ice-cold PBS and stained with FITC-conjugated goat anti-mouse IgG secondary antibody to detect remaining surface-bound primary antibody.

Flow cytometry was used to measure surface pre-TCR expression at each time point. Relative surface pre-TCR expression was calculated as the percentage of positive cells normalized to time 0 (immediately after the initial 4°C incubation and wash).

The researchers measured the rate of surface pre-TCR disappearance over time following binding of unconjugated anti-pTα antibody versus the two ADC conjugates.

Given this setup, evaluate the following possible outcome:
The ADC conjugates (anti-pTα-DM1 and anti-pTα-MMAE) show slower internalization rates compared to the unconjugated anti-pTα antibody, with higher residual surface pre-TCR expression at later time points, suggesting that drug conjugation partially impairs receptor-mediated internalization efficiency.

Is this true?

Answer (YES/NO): NO